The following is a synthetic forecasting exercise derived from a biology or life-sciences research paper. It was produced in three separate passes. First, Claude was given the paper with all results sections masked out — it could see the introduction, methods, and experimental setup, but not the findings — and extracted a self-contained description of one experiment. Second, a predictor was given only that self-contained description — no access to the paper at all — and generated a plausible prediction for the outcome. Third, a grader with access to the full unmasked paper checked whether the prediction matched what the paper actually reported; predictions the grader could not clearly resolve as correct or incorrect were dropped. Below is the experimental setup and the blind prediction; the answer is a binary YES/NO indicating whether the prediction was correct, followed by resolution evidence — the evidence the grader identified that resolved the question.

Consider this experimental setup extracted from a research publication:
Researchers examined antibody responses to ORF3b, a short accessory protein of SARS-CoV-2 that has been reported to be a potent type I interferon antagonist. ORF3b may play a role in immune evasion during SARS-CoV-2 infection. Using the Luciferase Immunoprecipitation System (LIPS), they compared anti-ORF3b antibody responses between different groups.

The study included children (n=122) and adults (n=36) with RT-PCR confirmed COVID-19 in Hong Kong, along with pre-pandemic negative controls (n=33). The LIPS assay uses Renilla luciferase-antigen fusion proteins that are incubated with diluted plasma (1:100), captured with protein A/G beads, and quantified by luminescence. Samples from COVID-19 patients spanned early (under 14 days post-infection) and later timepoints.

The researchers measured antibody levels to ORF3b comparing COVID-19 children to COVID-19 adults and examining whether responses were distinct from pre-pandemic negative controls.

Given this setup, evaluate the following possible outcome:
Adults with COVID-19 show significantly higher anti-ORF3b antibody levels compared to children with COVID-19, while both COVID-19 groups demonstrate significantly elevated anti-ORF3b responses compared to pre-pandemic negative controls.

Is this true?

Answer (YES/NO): NO